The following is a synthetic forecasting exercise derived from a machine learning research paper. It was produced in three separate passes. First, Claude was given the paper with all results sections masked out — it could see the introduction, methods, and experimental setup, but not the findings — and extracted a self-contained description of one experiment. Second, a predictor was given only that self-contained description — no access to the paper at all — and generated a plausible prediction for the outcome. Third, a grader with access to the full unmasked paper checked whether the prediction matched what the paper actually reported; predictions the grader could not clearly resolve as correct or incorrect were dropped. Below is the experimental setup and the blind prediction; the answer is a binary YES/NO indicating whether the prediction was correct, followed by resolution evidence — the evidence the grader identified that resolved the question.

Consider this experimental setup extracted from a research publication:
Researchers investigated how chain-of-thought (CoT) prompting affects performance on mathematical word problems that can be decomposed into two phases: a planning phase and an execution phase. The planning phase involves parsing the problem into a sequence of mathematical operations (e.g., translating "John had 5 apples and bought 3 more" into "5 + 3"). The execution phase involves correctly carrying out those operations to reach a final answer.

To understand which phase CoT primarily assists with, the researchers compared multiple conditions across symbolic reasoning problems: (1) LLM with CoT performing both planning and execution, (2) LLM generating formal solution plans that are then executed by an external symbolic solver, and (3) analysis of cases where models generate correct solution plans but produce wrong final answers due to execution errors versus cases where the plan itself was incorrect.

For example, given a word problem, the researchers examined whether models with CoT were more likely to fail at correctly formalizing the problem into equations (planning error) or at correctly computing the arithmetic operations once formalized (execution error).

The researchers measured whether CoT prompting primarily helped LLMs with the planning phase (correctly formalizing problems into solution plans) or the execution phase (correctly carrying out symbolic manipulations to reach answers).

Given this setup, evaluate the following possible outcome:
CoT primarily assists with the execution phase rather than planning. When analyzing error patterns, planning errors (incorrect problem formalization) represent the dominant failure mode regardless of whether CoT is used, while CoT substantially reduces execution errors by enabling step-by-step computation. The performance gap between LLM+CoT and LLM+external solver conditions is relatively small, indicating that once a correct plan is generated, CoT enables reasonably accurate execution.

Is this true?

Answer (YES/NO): NO